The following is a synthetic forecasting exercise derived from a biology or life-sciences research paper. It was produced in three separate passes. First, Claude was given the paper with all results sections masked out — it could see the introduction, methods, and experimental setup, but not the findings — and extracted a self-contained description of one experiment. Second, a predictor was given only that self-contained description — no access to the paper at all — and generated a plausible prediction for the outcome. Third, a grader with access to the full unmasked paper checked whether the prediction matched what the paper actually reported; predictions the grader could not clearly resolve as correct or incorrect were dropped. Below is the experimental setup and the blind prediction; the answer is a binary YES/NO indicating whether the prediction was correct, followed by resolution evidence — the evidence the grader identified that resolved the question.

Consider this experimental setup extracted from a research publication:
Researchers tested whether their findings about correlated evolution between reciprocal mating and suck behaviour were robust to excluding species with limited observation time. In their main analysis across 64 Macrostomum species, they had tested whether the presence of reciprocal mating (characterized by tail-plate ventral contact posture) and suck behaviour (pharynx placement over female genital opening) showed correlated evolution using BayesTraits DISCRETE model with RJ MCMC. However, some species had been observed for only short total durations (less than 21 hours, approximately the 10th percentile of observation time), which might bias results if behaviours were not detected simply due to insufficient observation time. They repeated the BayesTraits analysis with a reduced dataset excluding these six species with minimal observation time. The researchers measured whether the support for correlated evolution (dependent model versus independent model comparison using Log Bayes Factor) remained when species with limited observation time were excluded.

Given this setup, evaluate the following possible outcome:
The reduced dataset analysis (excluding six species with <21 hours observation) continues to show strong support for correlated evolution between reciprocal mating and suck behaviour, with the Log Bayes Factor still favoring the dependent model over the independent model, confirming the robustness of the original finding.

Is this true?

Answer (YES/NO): YES